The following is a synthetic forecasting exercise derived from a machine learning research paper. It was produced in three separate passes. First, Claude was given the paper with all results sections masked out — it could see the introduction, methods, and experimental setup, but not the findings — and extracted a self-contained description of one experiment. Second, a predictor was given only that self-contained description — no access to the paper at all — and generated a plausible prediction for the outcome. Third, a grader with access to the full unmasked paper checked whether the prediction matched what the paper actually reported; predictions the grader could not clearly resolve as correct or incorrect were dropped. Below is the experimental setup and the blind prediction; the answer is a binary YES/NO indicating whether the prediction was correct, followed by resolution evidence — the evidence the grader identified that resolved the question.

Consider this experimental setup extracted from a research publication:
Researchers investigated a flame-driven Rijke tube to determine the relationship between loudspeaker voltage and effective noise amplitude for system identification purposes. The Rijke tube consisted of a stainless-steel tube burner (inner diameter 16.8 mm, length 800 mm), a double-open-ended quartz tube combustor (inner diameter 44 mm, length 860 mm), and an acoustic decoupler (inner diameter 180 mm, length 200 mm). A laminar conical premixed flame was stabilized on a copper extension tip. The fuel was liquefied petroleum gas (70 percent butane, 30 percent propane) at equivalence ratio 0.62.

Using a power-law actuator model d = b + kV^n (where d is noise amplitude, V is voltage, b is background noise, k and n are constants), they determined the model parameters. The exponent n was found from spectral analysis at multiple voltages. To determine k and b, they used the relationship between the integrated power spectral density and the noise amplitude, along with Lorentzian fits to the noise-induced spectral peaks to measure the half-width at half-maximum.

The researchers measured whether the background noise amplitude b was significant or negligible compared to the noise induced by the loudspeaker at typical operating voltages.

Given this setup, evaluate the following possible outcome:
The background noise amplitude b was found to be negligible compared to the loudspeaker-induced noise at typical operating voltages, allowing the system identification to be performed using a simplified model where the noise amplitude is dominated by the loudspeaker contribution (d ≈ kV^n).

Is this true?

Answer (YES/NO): YES